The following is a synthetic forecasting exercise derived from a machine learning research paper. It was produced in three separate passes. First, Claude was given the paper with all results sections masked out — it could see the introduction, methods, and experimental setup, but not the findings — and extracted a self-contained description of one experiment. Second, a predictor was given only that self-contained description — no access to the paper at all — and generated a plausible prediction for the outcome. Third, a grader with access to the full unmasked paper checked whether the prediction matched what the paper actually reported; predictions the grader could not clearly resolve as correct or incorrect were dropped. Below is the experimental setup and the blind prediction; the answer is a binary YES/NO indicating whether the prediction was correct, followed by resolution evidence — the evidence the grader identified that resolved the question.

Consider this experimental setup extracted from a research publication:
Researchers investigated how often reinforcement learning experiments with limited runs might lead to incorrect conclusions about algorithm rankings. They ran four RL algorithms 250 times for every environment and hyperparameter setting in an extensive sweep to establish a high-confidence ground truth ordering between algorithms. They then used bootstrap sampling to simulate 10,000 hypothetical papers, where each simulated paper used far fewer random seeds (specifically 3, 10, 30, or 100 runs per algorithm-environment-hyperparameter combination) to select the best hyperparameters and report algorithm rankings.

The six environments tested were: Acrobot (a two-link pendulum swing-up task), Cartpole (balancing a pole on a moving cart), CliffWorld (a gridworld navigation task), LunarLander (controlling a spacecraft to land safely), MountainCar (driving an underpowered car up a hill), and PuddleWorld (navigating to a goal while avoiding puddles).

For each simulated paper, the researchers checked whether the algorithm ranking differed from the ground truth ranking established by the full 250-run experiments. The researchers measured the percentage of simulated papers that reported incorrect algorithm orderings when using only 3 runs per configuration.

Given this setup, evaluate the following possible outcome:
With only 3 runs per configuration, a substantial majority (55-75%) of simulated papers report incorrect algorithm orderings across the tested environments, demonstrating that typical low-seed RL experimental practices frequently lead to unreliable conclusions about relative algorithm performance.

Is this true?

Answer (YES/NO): NO